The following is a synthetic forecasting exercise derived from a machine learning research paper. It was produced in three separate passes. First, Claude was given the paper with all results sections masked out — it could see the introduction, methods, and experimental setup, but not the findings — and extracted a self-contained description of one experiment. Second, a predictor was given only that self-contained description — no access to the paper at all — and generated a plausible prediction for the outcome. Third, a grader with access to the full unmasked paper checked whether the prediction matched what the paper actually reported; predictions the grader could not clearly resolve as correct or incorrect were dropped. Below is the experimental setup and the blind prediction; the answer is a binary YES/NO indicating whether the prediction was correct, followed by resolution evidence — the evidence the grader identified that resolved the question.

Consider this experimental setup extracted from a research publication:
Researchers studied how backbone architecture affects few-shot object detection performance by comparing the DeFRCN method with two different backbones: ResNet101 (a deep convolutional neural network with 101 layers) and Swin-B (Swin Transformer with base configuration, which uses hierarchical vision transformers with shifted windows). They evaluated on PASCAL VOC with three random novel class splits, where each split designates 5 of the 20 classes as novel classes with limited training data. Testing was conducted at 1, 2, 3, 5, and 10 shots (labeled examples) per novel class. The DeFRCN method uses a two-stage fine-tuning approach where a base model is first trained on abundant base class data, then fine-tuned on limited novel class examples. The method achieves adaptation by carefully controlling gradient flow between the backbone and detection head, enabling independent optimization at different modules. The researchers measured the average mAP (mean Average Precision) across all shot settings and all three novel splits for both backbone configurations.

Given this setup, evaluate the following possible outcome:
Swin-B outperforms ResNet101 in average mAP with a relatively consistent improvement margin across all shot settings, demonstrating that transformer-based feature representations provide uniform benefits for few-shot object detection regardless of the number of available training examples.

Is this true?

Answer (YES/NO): NO